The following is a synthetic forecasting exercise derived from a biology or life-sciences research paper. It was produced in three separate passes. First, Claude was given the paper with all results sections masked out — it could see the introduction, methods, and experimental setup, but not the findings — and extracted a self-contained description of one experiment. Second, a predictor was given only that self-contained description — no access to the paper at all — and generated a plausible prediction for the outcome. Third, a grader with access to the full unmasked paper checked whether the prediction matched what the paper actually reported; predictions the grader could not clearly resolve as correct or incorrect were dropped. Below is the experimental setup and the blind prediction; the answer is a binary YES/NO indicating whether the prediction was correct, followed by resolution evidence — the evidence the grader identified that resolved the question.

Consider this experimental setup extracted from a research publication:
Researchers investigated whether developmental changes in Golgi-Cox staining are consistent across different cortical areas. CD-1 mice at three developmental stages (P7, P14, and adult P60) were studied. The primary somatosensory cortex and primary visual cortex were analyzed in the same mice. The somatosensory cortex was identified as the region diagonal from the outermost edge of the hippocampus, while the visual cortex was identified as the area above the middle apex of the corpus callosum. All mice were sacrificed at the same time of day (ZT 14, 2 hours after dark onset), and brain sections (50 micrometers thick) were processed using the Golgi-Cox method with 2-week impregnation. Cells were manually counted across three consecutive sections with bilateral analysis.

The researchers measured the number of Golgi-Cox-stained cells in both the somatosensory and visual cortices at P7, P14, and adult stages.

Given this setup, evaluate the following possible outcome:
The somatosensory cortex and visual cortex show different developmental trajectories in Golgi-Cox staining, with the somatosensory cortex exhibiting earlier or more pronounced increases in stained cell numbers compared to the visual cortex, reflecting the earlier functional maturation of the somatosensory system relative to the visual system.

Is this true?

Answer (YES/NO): YES